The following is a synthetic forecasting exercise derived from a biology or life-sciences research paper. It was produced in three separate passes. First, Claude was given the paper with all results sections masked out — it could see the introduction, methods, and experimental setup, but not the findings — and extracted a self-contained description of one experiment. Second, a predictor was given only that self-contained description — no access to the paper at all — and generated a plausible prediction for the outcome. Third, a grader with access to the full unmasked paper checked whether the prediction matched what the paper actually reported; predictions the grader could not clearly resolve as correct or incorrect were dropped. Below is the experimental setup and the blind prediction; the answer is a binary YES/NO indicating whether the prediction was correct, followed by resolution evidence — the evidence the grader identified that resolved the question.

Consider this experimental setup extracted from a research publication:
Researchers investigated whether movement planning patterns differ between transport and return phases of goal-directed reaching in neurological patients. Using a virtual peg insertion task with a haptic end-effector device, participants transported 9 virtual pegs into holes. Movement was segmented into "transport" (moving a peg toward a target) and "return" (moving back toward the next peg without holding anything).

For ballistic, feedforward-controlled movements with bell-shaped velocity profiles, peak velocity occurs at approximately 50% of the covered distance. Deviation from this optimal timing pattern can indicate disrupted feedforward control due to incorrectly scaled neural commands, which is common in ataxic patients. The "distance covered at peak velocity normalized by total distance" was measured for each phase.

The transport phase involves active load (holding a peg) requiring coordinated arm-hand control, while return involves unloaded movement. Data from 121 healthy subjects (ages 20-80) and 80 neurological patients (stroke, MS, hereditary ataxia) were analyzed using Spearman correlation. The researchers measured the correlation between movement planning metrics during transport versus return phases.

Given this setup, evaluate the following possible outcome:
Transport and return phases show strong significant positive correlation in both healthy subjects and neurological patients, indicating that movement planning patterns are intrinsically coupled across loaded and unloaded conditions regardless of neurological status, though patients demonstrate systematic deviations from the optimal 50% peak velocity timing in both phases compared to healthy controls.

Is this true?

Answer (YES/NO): NO